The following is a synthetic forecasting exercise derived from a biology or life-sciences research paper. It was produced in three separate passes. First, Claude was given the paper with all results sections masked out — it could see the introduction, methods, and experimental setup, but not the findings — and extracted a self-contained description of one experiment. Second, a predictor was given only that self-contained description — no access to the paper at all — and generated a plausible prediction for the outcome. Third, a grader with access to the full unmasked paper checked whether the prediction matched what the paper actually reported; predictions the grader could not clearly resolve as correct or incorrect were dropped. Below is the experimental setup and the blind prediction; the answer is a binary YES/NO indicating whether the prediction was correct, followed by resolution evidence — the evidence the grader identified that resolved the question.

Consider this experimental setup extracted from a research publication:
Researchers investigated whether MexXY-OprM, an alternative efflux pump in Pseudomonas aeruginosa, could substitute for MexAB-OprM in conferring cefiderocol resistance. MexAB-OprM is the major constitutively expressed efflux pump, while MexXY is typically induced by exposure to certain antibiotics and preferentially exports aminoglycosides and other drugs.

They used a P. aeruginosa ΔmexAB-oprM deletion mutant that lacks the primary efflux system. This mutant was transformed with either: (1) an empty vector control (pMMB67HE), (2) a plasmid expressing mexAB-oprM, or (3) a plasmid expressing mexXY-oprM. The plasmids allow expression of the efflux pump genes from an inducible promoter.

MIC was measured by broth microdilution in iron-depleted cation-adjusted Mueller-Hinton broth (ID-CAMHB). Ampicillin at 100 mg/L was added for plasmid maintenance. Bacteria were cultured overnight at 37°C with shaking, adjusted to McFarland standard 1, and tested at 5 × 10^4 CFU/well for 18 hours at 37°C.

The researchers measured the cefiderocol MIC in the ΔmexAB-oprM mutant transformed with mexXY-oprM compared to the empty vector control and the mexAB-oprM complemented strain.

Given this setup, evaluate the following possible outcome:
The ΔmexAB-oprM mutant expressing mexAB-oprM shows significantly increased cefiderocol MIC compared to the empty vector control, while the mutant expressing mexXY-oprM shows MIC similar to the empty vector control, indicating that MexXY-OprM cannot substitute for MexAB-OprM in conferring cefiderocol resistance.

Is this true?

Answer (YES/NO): NO